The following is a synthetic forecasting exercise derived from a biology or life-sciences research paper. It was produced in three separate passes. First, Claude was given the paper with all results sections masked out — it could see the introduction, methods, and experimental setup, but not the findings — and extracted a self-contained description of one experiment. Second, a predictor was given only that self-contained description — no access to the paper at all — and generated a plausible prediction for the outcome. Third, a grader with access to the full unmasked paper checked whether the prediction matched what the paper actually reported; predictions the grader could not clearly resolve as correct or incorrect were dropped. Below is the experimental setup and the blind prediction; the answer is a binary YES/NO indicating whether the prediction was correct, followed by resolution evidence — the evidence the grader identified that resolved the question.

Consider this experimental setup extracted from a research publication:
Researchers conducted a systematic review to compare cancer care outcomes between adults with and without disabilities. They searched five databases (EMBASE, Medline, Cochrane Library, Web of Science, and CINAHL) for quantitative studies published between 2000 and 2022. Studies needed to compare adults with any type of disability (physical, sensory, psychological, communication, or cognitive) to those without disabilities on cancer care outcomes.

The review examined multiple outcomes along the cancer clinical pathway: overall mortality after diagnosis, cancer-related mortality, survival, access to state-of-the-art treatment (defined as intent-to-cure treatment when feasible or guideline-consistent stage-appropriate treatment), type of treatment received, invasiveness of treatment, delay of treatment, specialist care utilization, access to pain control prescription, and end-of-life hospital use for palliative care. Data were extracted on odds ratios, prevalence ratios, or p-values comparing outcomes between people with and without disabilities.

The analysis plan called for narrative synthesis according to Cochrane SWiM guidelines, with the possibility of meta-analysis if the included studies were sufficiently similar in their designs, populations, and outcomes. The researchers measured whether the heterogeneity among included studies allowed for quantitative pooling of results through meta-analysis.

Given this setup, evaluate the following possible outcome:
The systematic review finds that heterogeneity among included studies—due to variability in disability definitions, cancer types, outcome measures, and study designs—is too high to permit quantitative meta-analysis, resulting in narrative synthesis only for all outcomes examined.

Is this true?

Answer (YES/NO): YES